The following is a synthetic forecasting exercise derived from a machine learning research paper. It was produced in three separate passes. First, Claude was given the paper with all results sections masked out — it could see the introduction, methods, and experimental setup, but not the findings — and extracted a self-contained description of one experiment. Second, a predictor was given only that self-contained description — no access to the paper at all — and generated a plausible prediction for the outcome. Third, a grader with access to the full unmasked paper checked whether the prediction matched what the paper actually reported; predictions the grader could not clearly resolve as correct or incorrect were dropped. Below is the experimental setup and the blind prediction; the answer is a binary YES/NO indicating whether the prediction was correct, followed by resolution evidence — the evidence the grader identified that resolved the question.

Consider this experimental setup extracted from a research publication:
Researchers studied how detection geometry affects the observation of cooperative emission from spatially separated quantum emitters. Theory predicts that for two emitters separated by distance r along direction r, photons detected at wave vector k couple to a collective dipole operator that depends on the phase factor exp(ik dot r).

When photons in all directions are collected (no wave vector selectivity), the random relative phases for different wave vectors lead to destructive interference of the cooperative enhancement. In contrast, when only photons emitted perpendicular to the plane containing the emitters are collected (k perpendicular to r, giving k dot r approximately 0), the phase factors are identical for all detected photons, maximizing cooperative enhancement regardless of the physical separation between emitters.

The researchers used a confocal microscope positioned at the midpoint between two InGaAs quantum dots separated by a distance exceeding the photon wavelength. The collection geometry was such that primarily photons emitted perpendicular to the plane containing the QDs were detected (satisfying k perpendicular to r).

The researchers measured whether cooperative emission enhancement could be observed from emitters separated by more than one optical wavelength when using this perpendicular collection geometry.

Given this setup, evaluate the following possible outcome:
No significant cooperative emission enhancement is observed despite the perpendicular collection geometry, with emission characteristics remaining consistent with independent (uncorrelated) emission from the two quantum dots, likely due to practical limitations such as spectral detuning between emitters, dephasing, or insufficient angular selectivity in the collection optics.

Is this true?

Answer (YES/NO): NO